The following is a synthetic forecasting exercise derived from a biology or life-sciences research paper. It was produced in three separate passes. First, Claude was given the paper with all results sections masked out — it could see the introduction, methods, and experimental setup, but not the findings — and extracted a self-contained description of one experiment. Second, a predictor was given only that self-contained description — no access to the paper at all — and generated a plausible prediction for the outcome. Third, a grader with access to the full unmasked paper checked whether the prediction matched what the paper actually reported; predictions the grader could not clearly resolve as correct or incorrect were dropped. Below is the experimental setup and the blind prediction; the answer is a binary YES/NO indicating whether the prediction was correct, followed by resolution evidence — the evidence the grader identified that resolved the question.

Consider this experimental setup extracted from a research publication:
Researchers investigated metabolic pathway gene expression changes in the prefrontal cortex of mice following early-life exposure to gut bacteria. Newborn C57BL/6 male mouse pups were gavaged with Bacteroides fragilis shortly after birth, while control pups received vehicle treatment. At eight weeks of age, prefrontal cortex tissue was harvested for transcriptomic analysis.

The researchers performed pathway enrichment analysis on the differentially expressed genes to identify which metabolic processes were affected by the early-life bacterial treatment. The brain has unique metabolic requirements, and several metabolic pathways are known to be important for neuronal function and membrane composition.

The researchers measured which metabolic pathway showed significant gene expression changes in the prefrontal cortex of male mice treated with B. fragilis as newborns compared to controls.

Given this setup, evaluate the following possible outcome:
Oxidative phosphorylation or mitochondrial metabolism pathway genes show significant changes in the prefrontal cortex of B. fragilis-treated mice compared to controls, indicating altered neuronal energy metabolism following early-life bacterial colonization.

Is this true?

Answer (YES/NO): NO